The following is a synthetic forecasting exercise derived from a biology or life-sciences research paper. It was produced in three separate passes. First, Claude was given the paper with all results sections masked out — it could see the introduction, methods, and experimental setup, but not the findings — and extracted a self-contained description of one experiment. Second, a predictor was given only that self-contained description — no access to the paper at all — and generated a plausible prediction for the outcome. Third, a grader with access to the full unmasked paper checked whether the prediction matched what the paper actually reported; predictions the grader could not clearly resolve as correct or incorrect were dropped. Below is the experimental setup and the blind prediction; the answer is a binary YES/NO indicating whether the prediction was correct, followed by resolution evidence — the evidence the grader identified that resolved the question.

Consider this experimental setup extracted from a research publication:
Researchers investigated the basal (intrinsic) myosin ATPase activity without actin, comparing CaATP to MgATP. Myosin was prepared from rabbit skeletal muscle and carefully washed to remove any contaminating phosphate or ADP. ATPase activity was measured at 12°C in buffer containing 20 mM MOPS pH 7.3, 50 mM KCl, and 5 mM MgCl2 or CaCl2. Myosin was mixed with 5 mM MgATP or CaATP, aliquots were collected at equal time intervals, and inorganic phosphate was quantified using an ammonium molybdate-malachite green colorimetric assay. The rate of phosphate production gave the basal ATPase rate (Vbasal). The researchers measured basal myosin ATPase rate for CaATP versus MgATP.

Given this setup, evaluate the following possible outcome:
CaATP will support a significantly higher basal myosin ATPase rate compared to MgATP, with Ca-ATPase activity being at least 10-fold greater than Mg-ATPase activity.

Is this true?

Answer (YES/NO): YES